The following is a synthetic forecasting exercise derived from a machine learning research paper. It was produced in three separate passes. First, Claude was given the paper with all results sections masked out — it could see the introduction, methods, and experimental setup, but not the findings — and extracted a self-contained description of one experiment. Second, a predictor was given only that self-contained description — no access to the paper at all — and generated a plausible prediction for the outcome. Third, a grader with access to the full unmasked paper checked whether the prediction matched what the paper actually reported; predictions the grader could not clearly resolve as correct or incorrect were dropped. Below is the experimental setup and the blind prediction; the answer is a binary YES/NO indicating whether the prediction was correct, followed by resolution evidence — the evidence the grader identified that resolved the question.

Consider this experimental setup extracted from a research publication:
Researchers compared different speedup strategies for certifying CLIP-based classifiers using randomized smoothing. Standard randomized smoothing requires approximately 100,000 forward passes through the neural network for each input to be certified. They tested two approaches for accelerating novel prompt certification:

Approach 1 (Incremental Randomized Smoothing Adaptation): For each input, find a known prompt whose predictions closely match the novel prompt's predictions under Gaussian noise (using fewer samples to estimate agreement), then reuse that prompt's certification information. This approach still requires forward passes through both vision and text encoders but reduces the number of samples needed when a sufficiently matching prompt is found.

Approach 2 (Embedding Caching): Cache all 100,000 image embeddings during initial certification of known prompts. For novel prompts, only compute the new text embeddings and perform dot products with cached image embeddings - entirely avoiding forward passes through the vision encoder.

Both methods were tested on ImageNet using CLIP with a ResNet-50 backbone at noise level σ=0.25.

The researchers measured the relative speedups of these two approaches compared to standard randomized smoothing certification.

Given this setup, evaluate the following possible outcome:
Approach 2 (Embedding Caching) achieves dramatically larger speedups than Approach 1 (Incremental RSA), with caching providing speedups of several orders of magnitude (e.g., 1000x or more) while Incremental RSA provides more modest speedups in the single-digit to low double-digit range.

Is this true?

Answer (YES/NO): NO